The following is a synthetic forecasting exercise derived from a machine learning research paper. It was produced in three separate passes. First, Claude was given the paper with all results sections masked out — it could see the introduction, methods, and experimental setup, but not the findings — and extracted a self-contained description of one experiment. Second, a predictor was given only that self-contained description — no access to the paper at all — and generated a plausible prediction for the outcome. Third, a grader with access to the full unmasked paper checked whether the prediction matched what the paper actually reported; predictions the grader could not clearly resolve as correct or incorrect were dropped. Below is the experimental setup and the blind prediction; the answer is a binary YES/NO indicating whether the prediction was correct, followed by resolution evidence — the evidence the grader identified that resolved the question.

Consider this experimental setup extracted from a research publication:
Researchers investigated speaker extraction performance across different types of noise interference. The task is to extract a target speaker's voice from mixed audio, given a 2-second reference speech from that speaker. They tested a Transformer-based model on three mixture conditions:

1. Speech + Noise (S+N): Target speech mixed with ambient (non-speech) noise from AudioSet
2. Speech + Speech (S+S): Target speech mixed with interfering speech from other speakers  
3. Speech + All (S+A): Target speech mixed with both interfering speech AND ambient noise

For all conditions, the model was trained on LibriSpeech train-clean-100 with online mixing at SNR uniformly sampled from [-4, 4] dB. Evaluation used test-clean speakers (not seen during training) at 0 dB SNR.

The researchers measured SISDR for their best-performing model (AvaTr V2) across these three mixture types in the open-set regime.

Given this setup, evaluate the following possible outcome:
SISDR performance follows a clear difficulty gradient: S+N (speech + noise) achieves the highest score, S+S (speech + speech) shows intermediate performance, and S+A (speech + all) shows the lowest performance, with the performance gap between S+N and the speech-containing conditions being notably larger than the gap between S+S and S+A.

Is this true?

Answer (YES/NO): NO